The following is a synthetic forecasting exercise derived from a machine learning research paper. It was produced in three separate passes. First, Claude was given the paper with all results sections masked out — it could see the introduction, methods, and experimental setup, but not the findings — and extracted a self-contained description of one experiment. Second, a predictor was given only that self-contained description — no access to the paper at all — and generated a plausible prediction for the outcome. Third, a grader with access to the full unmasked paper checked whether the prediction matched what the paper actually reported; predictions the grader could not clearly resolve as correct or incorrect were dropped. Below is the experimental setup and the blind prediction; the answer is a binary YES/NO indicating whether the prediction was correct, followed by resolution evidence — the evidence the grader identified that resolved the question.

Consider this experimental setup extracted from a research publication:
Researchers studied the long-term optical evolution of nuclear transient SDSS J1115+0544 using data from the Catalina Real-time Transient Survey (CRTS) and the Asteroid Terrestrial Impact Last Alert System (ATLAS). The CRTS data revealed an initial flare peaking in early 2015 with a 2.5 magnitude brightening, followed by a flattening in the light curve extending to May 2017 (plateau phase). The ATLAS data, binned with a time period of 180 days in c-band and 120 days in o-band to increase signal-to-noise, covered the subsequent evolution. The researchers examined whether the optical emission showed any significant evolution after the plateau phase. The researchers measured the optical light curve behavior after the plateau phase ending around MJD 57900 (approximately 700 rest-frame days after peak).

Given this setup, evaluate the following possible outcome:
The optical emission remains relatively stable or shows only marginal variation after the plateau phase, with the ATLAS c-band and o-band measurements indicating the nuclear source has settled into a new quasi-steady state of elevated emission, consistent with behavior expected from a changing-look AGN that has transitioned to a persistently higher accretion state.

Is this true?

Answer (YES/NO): NO